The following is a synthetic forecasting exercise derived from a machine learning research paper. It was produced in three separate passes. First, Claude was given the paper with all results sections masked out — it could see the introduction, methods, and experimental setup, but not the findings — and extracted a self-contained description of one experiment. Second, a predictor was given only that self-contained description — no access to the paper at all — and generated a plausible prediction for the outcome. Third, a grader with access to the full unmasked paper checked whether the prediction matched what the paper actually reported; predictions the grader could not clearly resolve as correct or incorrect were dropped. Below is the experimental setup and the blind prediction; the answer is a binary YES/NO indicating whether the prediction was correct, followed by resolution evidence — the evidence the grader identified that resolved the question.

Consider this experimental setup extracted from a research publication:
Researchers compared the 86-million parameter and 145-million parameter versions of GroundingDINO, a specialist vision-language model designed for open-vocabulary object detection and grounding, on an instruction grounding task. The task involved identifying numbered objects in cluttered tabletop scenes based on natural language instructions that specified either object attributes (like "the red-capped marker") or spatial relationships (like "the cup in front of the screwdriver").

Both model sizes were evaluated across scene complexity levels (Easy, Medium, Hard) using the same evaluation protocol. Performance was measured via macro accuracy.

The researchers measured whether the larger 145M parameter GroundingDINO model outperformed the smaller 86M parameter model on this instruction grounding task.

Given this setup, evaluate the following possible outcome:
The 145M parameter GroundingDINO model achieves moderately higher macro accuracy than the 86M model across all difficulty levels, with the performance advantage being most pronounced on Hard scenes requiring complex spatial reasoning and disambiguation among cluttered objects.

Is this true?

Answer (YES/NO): NO